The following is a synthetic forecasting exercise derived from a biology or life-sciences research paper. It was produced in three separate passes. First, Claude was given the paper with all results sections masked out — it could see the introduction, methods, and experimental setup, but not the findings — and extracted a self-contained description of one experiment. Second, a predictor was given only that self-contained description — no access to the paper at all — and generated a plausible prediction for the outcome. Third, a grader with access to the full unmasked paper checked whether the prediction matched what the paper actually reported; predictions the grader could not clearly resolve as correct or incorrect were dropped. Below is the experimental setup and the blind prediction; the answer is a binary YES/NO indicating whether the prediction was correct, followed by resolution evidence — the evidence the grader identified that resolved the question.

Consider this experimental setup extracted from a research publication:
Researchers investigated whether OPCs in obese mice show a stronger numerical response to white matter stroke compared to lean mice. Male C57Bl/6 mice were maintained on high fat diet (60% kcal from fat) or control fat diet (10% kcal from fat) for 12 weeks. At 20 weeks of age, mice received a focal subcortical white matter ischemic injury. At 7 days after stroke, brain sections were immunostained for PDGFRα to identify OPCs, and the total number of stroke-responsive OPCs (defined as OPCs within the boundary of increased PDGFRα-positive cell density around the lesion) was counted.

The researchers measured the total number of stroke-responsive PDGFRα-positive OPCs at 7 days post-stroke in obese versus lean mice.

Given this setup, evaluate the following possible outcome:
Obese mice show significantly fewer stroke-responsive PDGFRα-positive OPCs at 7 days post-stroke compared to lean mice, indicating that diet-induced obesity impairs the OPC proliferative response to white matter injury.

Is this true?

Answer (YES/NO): NO